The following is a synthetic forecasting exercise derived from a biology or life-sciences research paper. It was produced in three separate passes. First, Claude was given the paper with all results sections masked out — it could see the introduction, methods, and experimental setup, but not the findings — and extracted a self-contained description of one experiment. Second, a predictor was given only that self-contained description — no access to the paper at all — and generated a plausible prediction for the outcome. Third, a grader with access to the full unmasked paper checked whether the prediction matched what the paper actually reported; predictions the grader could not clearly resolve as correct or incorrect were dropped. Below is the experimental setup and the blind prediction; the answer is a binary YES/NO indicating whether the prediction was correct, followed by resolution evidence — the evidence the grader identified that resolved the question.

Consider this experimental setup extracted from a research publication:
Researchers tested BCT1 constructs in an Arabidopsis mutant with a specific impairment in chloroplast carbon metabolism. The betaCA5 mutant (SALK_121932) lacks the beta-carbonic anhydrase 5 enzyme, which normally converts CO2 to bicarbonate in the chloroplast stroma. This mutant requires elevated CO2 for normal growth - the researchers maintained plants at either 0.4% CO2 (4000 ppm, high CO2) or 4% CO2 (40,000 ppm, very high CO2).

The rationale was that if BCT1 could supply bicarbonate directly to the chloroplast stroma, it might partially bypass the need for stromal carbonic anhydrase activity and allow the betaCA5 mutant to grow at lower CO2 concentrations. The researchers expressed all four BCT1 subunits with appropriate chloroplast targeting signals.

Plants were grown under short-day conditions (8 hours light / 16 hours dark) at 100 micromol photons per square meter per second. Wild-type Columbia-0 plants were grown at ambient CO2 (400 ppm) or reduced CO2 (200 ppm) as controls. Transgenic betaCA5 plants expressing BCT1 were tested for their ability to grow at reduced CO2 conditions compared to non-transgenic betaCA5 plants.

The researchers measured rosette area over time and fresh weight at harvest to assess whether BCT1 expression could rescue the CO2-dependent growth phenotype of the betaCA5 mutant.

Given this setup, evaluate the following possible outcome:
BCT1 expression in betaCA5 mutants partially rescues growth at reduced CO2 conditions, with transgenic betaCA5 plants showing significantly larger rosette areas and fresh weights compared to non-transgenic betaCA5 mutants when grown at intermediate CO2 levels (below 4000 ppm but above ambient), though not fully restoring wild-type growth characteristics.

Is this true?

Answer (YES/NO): NO